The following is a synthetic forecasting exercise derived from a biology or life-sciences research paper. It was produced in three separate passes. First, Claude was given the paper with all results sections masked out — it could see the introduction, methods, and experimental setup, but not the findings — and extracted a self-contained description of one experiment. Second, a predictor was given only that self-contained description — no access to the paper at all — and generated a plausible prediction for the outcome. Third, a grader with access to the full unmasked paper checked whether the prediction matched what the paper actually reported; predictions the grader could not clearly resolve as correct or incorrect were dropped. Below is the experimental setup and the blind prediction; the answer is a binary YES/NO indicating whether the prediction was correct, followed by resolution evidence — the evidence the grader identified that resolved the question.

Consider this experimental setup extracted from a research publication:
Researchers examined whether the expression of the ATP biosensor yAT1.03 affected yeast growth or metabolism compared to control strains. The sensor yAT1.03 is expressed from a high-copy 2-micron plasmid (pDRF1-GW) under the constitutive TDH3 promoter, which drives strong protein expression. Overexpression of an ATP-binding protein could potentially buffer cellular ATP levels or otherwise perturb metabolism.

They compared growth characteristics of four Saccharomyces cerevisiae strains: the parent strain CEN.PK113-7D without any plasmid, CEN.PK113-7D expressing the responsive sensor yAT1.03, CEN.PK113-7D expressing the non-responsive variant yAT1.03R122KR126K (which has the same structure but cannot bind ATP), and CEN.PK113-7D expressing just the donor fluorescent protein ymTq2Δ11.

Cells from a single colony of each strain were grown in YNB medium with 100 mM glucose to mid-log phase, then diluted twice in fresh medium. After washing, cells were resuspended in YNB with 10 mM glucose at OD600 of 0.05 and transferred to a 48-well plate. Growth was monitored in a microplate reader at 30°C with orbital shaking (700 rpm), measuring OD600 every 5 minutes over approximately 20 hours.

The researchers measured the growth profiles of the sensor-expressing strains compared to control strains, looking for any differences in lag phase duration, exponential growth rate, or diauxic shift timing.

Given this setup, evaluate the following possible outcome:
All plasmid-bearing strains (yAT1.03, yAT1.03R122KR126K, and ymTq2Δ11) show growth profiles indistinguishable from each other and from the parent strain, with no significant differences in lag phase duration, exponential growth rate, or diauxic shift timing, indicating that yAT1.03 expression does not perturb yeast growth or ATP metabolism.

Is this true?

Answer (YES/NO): NO